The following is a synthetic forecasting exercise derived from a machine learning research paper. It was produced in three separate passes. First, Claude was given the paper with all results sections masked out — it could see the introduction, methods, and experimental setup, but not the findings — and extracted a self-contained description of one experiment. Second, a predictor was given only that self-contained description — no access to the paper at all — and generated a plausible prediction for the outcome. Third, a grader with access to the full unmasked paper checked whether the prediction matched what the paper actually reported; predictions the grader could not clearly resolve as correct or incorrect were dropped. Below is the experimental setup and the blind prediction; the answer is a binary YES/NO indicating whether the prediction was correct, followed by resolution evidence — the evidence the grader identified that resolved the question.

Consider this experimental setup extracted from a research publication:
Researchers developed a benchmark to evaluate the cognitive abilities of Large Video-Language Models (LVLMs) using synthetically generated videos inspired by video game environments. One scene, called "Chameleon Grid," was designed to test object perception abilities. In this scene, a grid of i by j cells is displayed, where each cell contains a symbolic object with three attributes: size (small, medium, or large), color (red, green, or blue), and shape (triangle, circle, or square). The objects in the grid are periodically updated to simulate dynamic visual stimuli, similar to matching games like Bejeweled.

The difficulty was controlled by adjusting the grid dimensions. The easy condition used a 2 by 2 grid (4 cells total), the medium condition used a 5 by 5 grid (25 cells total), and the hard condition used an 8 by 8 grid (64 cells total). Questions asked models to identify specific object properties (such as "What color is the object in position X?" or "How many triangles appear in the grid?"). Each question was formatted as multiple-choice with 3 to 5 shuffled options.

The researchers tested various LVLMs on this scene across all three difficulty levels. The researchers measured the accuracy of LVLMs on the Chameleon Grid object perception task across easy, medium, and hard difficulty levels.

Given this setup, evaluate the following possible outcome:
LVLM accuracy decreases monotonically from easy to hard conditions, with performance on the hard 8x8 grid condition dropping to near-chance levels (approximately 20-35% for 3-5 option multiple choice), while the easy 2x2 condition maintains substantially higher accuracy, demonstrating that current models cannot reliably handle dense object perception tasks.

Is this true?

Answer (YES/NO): NO